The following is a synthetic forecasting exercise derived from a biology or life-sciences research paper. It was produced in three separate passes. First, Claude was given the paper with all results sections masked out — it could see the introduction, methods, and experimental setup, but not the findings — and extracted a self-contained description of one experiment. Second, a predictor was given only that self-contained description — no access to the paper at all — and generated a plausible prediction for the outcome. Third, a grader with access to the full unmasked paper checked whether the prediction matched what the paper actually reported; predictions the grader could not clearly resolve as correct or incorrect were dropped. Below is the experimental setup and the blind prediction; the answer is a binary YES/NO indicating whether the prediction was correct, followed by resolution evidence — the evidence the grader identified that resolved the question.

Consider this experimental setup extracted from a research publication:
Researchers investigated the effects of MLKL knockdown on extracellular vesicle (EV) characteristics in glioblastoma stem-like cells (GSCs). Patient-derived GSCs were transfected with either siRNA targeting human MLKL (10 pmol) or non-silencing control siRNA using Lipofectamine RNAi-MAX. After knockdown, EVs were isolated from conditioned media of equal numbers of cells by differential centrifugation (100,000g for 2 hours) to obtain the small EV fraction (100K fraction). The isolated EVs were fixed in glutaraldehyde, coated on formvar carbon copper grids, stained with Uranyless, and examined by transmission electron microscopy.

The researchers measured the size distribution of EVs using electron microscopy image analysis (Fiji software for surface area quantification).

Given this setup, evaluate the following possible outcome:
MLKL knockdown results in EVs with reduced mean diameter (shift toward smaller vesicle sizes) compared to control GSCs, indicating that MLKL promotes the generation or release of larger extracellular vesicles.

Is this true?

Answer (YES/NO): NO